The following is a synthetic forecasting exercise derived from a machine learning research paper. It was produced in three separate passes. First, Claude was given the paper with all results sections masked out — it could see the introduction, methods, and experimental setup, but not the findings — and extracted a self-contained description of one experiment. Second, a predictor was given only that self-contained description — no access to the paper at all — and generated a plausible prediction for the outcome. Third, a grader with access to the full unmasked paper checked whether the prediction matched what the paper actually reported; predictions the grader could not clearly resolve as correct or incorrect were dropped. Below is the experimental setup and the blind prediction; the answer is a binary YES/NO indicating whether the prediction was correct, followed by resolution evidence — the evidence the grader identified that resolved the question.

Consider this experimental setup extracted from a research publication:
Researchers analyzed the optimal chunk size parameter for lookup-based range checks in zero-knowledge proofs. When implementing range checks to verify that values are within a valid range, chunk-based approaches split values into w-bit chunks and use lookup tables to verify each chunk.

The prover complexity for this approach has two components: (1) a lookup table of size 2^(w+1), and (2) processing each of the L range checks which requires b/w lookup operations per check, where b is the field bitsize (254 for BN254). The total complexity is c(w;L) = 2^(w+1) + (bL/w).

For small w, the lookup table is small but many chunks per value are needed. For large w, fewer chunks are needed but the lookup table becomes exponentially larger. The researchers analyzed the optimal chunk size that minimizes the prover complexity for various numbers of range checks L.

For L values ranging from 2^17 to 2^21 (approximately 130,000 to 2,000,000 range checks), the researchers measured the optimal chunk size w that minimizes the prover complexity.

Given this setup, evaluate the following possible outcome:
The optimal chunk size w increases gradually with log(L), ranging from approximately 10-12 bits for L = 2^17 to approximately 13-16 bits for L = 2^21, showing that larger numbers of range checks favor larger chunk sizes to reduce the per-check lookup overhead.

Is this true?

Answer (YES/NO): NO